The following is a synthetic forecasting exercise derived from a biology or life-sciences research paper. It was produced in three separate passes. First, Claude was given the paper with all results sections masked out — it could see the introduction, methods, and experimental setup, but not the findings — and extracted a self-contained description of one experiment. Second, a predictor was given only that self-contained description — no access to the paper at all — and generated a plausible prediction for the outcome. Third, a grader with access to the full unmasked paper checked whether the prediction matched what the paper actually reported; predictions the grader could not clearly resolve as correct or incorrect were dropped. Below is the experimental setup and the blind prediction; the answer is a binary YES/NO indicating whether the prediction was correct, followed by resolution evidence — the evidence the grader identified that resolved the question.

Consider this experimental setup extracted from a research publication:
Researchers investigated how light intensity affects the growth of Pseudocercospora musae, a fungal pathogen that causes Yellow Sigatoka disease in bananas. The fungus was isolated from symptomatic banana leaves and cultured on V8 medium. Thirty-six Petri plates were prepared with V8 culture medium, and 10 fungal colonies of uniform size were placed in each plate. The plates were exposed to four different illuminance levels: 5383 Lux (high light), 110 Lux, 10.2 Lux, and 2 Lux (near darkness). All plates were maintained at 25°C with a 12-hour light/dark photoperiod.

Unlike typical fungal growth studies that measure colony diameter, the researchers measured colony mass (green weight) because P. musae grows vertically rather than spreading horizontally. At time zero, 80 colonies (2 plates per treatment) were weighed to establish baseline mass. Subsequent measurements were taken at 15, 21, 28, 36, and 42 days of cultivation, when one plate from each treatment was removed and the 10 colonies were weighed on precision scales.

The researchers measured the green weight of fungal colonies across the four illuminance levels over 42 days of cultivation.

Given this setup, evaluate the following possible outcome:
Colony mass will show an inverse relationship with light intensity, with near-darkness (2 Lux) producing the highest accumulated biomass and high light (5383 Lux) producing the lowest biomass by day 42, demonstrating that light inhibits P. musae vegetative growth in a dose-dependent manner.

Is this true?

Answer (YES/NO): NO